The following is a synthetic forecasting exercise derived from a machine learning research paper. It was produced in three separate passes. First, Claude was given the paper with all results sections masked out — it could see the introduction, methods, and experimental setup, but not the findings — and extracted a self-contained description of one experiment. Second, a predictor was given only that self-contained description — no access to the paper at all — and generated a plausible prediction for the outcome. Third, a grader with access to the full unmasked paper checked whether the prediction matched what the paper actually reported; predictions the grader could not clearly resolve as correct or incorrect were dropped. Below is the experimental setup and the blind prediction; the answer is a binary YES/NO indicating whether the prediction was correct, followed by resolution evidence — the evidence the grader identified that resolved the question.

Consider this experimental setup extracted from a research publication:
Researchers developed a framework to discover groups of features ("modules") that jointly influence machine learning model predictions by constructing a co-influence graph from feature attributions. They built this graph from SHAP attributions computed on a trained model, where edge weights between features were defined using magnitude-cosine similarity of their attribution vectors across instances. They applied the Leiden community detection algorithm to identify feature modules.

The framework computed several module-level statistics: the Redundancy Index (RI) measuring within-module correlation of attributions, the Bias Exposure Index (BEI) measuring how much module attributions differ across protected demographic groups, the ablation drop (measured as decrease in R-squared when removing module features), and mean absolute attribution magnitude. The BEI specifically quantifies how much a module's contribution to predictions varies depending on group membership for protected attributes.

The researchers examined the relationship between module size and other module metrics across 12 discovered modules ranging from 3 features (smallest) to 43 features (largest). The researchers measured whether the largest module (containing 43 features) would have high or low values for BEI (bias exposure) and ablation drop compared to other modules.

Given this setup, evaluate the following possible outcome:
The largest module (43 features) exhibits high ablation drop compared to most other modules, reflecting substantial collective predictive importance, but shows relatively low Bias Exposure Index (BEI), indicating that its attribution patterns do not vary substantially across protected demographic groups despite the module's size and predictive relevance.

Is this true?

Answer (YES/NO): NO